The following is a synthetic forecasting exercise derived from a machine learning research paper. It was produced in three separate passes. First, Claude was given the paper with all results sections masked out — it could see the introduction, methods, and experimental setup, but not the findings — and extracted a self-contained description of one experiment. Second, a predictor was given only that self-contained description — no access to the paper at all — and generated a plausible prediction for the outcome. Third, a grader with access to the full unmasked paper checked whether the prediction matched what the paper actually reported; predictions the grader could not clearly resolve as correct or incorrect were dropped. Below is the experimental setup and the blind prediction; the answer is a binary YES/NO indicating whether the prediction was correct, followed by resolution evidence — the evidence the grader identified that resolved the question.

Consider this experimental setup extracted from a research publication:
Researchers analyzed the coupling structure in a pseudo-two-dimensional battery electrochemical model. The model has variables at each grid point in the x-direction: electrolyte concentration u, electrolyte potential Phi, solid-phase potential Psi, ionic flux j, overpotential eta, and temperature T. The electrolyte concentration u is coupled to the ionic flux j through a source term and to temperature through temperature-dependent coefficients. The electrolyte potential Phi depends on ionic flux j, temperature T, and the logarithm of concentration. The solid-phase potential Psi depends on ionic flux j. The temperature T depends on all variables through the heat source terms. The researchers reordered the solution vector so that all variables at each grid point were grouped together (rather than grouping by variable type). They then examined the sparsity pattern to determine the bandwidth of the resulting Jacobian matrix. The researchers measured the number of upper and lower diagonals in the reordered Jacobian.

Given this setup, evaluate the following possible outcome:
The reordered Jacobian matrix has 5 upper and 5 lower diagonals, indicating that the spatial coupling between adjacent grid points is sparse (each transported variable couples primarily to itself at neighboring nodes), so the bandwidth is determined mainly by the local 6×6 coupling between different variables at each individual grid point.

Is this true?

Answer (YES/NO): NO